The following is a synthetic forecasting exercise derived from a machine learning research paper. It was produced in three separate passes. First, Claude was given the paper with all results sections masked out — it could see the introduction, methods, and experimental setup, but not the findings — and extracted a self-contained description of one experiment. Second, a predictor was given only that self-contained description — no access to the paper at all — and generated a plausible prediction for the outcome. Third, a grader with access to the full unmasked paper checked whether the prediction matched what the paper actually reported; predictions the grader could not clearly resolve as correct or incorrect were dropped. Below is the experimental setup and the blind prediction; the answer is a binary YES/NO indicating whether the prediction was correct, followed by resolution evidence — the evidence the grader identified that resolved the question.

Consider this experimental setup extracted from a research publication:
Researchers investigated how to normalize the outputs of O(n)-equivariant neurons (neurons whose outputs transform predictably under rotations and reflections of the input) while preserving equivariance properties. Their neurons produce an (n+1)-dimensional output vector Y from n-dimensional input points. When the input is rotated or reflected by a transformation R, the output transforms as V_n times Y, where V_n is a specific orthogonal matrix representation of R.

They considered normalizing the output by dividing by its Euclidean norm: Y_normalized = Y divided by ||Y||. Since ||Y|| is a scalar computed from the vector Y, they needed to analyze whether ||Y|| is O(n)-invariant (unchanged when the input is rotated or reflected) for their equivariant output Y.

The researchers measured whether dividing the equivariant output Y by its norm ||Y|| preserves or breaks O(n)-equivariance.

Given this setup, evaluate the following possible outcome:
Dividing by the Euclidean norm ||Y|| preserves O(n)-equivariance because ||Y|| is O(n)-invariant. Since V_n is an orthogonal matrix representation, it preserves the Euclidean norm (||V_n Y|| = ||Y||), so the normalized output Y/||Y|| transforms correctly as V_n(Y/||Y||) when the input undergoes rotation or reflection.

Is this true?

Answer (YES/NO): YES